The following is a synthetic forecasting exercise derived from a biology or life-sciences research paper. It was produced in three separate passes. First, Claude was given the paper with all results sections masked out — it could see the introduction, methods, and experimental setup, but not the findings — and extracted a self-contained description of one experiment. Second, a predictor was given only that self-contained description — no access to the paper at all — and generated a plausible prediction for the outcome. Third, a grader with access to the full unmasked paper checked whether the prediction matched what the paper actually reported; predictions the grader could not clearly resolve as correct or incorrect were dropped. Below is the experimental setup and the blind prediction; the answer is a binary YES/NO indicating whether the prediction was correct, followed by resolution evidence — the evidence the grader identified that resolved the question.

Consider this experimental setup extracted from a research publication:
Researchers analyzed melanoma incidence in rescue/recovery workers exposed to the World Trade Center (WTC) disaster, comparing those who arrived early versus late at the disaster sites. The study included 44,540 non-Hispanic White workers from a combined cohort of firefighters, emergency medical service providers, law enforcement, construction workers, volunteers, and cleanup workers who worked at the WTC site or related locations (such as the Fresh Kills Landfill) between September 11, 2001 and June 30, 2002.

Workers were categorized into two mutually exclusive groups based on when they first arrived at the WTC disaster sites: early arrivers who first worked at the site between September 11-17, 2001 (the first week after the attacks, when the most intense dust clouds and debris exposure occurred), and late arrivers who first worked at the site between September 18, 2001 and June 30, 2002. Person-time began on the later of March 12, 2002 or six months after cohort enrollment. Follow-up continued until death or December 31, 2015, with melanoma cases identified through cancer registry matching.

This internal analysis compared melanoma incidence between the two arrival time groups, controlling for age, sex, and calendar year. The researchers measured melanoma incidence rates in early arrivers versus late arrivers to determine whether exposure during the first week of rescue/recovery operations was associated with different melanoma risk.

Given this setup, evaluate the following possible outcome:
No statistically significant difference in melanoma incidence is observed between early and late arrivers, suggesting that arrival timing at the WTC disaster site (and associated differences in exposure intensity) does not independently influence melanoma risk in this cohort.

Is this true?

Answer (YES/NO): NO